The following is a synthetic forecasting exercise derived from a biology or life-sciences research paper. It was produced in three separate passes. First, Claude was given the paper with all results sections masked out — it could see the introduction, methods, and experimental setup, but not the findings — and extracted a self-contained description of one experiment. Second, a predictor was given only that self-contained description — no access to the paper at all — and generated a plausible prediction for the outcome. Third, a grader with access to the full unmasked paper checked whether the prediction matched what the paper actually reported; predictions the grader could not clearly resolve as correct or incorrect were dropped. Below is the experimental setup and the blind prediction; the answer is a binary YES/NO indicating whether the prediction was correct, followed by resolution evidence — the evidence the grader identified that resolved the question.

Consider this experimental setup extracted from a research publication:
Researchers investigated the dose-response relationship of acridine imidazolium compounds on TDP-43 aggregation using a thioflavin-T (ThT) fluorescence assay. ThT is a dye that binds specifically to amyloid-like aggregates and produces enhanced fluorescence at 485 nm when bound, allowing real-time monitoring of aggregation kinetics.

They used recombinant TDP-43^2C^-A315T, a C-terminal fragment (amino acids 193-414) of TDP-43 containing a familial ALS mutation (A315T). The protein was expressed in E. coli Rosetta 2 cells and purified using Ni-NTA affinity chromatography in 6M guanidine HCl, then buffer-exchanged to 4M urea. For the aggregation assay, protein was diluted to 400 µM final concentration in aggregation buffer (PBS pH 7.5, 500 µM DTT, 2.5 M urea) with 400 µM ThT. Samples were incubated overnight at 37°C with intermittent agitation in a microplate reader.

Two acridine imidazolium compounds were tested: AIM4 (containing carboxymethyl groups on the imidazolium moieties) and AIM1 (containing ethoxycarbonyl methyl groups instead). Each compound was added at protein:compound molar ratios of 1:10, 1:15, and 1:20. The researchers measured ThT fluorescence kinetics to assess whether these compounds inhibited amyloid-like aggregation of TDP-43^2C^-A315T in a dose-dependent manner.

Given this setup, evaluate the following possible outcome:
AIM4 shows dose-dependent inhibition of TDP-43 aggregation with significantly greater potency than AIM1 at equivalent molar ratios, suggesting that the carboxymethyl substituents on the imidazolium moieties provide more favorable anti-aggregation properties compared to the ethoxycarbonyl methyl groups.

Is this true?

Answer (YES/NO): YES